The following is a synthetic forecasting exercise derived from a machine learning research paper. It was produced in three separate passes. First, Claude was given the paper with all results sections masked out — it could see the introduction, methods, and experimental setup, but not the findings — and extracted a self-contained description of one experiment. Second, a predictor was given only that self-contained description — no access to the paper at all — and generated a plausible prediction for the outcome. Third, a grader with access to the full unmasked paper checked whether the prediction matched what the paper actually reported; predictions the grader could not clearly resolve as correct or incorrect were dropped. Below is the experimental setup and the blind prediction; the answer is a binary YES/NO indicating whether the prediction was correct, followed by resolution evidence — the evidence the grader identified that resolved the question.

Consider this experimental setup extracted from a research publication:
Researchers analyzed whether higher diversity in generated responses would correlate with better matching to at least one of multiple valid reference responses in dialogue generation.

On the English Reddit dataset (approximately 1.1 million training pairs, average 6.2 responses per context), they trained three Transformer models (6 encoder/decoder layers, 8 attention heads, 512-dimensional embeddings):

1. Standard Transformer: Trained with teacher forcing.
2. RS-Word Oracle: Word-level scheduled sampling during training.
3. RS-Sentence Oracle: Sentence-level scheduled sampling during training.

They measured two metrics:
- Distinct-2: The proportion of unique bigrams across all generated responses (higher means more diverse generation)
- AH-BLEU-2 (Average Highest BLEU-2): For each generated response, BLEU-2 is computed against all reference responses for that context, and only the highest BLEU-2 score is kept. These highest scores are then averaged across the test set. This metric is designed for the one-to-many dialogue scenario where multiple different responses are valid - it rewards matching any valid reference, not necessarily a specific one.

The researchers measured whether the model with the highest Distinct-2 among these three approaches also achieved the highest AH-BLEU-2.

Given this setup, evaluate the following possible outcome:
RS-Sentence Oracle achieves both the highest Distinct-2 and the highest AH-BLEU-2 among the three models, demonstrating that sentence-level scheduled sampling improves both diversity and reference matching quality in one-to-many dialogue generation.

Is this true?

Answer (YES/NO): NO